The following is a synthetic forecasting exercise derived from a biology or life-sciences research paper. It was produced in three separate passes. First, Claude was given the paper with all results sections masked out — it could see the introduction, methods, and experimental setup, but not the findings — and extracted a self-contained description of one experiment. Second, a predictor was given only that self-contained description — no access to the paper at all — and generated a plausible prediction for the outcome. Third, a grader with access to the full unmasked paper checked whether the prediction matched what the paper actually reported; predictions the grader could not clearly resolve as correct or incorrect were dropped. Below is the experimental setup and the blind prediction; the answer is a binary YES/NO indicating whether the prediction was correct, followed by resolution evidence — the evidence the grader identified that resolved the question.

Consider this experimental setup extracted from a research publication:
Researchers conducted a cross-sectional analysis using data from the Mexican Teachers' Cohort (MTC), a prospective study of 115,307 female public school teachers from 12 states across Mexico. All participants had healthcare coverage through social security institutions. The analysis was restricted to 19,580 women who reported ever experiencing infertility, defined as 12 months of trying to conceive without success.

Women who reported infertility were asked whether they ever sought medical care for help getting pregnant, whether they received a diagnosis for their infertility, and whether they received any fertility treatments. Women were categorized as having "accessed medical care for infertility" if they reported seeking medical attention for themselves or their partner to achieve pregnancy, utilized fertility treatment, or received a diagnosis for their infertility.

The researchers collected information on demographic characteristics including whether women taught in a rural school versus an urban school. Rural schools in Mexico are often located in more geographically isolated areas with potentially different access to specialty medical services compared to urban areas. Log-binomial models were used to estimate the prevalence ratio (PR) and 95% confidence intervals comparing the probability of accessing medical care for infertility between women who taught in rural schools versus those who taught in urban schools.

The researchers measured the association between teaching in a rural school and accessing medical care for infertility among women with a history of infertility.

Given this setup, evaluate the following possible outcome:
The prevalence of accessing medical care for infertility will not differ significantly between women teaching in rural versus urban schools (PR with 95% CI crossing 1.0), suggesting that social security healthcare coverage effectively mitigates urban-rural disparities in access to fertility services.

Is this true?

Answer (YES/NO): NO